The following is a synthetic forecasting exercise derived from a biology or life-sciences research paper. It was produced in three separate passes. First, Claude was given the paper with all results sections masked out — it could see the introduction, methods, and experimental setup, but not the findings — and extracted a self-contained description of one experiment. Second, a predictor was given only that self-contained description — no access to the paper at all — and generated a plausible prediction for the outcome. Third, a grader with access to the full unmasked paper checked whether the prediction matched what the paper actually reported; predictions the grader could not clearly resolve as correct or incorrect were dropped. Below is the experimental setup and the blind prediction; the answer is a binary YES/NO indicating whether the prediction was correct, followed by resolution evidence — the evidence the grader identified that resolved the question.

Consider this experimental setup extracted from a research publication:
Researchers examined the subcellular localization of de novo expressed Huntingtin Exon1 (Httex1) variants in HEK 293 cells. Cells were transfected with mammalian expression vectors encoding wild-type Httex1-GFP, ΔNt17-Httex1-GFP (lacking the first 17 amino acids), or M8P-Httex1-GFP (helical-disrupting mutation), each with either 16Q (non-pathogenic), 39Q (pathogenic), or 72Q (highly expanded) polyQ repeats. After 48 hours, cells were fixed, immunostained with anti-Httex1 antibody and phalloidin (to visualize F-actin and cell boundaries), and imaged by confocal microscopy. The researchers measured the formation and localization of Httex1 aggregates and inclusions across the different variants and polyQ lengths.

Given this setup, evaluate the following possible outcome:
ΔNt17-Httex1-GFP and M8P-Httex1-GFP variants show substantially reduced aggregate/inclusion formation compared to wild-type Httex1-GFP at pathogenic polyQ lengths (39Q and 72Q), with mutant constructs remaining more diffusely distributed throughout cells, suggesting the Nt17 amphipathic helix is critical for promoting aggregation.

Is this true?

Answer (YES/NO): NO